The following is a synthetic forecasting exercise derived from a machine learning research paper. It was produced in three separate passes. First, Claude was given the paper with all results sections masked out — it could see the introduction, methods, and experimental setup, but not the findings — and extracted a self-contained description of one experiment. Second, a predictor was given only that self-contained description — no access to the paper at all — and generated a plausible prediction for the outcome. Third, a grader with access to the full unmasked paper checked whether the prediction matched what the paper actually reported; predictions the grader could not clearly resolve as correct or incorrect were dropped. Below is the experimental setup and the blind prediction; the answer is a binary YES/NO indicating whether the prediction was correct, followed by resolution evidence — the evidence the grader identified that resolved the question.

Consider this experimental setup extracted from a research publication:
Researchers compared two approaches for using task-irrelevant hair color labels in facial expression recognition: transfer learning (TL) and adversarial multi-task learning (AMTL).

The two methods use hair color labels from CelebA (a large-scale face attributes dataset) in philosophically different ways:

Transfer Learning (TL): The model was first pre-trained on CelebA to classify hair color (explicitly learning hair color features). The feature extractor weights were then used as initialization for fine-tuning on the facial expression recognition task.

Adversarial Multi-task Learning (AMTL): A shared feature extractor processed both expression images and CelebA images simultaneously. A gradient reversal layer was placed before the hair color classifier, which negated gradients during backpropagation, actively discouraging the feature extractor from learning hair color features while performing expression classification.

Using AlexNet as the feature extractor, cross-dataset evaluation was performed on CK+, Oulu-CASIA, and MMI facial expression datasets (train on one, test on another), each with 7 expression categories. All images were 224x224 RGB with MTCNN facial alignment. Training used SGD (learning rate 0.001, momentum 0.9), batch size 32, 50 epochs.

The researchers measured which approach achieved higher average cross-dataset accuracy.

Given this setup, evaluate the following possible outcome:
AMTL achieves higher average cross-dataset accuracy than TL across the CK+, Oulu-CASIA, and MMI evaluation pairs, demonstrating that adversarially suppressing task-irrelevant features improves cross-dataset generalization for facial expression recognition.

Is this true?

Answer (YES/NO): NO